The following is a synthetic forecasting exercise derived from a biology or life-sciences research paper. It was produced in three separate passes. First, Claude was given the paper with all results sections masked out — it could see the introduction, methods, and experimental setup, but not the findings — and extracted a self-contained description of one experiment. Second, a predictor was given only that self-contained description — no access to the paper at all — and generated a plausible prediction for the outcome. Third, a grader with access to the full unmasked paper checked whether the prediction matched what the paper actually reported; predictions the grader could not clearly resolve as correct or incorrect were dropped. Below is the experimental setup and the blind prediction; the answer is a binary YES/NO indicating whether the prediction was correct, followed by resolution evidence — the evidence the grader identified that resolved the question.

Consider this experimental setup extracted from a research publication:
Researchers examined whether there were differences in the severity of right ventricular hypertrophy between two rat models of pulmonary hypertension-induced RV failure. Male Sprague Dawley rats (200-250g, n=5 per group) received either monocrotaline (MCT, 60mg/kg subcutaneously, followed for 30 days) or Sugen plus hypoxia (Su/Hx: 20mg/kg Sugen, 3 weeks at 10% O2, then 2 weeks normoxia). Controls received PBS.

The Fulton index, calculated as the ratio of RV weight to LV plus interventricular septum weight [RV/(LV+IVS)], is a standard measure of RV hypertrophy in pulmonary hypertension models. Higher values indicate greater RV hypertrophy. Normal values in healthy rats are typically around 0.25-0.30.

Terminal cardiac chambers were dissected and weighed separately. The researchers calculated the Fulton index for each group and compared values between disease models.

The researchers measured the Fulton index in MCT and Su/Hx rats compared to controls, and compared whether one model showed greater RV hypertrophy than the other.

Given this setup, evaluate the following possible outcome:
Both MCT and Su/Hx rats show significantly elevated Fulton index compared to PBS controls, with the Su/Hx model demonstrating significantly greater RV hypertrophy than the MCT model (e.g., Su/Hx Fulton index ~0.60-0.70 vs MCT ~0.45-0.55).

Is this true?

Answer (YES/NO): NO